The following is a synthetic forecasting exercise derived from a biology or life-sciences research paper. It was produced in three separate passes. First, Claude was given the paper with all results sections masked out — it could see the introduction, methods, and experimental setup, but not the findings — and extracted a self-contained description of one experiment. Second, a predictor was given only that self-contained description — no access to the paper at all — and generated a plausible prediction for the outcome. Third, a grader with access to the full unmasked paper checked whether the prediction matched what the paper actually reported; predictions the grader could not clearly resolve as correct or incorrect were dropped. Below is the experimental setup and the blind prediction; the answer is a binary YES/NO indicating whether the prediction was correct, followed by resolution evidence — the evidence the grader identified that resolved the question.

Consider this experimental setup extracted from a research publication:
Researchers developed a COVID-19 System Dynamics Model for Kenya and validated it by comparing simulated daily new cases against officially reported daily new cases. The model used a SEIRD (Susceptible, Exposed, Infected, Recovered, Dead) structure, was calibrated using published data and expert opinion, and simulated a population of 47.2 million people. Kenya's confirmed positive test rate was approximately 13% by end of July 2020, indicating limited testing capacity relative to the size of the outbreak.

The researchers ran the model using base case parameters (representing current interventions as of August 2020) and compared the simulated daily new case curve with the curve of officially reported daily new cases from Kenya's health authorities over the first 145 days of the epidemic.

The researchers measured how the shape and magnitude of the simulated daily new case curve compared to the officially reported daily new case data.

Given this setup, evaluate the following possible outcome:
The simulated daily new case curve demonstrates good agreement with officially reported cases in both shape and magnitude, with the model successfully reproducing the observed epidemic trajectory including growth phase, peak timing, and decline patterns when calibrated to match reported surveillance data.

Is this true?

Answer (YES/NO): NO